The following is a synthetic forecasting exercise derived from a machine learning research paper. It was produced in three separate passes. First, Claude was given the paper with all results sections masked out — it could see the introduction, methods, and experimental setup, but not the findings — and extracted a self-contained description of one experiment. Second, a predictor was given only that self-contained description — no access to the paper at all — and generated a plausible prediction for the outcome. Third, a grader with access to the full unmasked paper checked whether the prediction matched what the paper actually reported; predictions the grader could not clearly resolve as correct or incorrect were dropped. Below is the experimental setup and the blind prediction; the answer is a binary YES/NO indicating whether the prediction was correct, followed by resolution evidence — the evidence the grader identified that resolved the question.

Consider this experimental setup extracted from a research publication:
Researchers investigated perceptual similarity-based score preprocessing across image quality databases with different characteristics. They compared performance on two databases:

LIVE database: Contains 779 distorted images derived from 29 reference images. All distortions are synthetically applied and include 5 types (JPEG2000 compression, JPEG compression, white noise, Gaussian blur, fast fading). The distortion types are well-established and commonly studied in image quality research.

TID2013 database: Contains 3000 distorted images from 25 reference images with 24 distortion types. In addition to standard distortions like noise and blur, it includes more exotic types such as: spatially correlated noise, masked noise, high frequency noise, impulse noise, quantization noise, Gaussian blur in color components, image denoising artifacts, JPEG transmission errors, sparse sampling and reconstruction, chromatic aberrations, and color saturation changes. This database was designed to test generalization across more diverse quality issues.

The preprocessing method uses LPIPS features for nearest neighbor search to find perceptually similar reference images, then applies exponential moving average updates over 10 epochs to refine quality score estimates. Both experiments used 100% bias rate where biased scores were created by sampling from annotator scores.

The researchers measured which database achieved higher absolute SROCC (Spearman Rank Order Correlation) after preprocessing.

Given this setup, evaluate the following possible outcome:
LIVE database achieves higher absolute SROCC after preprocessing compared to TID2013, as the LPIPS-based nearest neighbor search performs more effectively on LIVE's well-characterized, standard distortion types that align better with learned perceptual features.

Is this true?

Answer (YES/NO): YES